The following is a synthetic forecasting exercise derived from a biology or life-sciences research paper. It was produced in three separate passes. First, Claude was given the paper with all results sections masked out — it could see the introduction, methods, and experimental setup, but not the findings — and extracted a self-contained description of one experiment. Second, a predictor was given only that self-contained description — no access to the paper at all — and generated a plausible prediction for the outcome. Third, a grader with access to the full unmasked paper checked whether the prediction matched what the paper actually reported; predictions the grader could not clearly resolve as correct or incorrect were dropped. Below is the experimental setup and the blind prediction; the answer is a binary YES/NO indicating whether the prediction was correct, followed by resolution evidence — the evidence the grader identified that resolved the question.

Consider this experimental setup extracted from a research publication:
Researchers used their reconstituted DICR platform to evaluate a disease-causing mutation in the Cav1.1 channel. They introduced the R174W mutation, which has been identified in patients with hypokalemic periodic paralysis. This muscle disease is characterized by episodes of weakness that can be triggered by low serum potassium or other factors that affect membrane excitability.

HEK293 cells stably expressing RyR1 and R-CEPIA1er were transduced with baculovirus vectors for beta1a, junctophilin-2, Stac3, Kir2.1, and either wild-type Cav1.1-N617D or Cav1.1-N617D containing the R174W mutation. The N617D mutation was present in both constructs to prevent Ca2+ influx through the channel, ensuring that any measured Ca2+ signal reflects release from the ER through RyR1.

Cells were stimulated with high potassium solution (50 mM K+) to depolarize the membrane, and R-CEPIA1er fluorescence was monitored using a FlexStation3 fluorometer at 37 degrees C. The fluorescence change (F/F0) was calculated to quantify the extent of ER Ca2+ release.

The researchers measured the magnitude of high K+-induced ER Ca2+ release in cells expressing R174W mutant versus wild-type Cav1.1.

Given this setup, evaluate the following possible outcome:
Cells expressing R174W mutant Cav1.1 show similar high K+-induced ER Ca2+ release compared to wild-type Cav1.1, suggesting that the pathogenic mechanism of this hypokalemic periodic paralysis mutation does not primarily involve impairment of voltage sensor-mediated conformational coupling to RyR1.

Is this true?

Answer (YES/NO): YES